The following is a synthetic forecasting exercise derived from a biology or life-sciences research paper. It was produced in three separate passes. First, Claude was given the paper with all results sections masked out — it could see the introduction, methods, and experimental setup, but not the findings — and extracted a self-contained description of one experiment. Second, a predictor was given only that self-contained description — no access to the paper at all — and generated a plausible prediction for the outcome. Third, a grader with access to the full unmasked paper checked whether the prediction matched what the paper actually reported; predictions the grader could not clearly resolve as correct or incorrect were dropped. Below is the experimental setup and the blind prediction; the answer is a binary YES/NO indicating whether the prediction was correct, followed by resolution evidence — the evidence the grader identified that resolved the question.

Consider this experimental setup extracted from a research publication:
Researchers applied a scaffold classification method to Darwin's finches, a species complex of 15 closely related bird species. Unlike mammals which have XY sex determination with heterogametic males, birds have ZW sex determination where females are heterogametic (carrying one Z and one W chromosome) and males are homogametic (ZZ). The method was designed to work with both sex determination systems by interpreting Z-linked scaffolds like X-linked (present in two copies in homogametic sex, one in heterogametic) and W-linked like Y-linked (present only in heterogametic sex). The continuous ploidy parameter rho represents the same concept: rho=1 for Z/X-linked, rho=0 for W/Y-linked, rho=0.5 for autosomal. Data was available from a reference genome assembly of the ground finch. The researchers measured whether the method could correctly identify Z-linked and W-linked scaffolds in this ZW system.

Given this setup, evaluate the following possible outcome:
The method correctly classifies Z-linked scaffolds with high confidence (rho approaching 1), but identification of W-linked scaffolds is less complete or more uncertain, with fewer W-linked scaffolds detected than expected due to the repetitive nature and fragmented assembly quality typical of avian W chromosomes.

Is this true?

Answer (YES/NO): NO